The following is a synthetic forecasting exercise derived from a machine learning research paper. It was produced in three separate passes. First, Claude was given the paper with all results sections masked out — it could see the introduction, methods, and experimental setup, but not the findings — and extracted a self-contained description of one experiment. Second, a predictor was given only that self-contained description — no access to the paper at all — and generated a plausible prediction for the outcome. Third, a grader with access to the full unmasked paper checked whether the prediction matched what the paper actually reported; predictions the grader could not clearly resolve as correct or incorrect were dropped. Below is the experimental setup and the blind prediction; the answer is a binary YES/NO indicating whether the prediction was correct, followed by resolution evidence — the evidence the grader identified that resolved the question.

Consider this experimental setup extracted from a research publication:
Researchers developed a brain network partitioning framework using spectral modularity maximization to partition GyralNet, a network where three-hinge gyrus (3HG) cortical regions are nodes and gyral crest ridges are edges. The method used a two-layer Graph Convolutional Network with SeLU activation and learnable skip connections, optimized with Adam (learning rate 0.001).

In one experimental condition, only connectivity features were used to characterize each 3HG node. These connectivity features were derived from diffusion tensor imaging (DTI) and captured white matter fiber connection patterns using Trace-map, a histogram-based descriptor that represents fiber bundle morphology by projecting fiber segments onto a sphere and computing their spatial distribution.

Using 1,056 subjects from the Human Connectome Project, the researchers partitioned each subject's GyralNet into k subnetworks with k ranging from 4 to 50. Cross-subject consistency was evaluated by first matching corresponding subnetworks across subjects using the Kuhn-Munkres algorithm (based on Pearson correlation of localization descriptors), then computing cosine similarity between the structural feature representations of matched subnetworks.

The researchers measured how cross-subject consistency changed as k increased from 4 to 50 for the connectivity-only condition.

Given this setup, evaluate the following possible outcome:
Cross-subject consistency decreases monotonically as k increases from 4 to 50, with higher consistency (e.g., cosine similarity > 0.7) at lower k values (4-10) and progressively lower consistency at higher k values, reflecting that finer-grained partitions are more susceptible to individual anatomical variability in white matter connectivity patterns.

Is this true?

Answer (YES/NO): NO